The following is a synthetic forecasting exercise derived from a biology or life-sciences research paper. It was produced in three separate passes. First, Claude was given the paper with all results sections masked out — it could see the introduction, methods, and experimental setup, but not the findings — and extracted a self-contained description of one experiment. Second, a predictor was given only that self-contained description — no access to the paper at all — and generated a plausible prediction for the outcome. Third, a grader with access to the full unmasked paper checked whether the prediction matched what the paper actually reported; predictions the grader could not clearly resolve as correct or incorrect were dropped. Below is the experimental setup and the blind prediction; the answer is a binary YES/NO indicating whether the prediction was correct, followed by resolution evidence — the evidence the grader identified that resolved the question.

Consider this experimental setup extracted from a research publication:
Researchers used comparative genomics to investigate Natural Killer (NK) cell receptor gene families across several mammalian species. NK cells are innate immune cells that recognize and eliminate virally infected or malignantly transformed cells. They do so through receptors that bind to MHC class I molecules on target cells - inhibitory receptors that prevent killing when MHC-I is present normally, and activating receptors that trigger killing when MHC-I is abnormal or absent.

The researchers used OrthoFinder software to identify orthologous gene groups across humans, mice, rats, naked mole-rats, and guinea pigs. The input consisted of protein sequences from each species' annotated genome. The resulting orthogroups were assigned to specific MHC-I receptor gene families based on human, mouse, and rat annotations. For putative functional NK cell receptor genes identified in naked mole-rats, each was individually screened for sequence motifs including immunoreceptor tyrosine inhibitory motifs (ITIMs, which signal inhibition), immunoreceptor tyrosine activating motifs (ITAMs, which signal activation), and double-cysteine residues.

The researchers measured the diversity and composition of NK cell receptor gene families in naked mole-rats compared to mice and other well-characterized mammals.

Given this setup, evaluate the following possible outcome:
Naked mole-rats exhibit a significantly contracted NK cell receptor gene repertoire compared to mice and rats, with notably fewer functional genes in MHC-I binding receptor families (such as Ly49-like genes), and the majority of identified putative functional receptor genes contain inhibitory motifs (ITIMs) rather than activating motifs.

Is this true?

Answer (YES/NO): YES